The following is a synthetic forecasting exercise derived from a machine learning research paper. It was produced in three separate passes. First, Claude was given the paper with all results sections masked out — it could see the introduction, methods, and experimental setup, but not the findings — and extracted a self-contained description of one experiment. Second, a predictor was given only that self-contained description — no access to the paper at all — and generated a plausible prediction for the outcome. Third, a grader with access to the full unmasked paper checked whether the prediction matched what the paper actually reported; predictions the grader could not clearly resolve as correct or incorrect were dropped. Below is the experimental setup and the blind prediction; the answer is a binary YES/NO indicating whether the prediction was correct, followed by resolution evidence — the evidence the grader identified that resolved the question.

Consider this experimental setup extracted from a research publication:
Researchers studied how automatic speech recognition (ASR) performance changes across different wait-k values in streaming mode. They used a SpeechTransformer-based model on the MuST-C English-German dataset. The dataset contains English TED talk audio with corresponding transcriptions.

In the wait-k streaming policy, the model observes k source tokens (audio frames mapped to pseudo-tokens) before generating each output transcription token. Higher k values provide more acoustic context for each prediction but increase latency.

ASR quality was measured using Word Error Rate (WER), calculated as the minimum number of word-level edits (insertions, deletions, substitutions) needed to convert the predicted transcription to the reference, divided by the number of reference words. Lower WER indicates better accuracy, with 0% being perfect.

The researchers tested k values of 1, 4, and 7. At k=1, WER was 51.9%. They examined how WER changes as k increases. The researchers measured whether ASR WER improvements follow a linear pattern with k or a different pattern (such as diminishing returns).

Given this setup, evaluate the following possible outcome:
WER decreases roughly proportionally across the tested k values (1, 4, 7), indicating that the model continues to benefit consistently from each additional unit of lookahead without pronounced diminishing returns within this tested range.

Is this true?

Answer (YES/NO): NO